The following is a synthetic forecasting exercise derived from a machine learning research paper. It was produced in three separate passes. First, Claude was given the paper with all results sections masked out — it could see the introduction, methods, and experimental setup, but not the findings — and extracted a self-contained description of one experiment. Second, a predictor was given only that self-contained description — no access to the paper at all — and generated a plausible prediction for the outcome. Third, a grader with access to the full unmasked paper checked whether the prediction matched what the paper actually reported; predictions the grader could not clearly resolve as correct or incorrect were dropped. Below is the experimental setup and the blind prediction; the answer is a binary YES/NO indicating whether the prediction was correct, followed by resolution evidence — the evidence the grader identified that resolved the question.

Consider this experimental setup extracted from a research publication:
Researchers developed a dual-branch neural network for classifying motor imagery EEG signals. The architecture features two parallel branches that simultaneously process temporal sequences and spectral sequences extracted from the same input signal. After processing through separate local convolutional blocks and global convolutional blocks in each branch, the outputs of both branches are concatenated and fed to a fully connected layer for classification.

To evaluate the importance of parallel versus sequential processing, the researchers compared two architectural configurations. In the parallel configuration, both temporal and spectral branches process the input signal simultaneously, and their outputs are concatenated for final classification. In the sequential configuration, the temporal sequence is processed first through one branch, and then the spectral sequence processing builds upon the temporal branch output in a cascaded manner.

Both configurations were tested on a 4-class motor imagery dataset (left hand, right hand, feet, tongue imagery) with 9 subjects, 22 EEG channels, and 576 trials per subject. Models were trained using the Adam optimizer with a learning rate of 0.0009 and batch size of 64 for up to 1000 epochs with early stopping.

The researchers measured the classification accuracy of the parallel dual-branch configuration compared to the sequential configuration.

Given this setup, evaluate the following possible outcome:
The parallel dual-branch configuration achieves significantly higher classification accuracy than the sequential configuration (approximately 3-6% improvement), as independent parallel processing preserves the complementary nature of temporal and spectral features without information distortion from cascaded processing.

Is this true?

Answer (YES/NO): YES